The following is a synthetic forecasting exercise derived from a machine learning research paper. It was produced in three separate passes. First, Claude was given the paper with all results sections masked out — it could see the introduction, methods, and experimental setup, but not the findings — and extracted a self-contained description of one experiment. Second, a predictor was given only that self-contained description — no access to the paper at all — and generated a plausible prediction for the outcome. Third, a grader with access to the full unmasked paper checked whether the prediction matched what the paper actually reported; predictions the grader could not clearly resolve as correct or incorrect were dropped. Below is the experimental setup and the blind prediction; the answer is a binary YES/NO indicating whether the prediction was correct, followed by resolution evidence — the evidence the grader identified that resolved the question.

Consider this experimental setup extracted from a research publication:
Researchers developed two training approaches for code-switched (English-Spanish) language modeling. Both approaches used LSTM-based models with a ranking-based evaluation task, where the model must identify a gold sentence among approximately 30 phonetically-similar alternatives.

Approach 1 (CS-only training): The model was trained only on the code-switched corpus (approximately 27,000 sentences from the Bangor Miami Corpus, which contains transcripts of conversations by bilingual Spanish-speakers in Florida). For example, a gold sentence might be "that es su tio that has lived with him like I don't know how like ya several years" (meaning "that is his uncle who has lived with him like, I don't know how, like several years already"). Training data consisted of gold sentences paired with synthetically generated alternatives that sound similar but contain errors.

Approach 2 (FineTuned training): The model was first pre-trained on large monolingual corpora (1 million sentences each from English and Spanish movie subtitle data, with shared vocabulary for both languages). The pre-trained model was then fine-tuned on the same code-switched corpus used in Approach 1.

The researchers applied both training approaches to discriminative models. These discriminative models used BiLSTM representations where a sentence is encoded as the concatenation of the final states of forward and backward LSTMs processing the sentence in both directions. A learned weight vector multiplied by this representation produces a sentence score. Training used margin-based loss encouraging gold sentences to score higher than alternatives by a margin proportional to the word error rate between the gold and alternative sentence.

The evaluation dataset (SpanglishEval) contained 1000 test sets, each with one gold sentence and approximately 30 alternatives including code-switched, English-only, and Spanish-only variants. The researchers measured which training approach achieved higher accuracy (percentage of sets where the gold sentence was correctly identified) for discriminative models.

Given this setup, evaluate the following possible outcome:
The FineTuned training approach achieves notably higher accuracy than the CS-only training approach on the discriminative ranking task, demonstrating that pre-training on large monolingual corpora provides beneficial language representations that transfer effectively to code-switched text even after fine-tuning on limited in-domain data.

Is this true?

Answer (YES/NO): YES